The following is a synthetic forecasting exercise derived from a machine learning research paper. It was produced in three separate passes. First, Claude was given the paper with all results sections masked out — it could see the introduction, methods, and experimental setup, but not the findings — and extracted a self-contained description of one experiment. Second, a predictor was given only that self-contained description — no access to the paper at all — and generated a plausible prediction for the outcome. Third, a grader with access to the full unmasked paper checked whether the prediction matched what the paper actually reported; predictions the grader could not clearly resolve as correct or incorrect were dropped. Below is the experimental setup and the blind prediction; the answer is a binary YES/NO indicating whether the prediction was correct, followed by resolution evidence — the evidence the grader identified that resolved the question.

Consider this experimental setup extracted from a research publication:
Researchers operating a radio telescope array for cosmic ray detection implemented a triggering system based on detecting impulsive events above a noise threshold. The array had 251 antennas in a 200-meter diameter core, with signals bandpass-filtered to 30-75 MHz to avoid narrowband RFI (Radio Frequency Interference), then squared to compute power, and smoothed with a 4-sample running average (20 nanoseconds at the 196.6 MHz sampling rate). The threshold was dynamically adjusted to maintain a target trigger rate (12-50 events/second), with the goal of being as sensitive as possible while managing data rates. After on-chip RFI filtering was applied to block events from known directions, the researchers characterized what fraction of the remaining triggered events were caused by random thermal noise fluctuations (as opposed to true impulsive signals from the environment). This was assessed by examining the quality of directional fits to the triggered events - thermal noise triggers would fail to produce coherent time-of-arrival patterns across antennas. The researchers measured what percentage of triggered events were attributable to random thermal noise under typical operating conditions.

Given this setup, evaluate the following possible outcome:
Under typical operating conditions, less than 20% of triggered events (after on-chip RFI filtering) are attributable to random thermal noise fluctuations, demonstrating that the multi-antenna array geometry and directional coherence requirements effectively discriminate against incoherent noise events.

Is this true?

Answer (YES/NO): NO